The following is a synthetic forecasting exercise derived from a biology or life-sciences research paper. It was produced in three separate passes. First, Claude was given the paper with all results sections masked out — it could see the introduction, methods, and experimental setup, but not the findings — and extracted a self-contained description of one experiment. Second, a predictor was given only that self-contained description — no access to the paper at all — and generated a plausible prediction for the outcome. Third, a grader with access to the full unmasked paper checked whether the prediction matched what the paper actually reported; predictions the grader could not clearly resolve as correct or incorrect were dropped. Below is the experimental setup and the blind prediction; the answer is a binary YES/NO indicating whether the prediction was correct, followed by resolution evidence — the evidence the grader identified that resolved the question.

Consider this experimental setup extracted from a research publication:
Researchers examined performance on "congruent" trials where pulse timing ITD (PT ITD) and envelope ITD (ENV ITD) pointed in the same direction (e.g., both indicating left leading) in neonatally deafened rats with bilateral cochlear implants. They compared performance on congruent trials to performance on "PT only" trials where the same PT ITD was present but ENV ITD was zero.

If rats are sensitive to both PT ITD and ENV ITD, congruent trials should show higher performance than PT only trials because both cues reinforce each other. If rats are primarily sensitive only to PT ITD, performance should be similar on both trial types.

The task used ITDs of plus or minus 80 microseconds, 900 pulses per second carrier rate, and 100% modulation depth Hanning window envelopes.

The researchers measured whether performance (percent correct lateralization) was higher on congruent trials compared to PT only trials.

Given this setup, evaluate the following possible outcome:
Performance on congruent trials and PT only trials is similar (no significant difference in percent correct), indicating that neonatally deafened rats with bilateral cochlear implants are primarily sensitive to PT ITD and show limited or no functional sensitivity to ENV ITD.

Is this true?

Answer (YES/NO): YES